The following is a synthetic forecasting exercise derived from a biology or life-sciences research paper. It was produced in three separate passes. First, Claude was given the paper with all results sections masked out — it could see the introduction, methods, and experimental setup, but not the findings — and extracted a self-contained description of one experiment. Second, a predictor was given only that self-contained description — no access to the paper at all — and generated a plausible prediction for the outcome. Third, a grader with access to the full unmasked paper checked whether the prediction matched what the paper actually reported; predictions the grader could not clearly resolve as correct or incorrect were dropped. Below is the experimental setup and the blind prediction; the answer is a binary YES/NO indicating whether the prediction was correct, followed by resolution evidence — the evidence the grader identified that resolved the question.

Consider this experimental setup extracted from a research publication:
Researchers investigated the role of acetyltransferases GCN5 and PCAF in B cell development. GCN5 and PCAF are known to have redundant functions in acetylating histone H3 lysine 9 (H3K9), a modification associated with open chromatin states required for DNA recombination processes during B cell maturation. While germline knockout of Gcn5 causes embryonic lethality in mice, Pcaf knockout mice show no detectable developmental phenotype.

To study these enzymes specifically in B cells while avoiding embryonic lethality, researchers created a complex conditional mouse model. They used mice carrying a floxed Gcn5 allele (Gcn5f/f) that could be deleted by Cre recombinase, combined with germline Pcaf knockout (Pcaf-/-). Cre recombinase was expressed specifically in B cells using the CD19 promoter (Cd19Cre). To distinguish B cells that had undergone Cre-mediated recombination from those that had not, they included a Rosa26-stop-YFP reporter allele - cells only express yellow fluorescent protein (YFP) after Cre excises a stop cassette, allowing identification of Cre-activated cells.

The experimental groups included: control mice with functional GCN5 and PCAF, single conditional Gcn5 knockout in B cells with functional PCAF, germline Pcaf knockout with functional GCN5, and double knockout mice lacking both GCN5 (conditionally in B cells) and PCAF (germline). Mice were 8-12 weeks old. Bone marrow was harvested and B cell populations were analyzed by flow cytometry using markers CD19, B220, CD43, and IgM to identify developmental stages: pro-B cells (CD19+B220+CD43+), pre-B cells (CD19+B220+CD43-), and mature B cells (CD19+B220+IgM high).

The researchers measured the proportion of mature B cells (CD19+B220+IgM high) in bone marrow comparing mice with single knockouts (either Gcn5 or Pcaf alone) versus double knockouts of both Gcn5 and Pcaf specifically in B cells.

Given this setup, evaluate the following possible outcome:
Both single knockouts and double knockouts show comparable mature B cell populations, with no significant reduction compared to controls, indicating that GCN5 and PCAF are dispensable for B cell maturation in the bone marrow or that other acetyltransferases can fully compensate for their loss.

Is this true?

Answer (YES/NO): NO